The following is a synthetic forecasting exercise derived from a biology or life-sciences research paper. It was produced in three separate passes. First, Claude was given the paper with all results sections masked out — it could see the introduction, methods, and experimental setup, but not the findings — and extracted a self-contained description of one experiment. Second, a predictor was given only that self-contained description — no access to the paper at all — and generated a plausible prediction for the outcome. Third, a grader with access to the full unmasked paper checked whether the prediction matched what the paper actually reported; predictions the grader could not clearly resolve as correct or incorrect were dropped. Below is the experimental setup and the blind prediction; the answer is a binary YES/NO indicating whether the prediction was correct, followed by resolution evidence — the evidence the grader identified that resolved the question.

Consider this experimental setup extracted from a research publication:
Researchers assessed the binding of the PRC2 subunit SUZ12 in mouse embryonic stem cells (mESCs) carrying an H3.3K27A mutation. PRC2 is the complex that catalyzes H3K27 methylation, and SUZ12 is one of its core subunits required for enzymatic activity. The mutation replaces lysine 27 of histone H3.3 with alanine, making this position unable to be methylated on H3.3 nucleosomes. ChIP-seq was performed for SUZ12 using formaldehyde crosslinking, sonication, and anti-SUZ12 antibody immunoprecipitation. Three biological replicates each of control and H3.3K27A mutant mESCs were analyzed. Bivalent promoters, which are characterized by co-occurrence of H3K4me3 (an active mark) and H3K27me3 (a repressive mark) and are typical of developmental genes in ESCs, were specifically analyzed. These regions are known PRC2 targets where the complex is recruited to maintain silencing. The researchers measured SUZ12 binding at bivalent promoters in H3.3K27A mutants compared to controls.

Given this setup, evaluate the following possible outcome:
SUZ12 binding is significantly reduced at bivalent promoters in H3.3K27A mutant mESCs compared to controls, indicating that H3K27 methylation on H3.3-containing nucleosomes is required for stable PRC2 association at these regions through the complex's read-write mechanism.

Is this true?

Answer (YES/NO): YES